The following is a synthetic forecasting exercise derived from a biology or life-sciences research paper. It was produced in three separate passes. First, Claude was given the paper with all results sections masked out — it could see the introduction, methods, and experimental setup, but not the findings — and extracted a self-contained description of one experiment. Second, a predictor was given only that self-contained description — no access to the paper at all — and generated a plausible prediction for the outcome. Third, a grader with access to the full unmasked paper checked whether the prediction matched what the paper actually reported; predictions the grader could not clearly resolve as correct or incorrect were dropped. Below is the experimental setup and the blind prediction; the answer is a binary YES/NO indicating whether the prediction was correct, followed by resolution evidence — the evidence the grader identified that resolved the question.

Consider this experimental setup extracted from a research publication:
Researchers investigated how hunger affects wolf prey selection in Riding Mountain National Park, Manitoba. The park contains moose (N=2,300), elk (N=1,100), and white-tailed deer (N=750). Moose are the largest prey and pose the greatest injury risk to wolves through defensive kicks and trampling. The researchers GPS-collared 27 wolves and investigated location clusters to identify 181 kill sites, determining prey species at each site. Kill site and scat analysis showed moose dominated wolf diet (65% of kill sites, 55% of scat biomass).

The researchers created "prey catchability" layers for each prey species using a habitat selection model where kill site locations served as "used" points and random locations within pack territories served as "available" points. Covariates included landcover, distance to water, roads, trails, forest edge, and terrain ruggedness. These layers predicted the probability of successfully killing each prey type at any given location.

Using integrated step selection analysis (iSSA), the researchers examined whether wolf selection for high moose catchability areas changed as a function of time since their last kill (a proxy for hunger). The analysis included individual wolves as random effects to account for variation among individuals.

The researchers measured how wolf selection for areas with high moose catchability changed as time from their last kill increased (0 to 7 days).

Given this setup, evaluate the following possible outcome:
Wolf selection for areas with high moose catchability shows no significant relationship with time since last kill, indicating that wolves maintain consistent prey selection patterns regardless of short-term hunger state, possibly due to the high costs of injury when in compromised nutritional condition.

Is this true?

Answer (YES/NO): YES